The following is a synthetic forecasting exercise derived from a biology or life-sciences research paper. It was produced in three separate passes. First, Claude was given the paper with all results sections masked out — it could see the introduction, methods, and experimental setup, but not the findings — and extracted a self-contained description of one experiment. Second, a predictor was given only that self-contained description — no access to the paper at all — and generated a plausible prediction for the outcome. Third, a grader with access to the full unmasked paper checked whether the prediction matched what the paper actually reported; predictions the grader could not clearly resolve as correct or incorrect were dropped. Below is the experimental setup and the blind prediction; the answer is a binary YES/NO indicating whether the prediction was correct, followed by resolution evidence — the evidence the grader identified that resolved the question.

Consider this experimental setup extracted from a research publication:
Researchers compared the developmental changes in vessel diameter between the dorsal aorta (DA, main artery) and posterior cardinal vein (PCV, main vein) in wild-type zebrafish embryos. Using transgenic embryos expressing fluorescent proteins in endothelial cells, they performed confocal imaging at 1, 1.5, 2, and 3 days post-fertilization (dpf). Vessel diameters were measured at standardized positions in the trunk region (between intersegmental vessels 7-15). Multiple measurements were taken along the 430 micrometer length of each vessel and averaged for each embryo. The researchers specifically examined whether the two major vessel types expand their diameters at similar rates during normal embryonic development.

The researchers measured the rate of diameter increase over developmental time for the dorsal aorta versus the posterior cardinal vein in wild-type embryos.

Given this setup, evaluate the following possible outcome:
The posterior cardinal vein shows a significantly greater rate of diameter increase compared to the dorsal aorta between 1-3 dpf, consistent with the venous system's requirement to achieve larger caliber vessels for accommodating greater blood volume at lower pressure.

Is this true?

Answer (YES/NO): NO